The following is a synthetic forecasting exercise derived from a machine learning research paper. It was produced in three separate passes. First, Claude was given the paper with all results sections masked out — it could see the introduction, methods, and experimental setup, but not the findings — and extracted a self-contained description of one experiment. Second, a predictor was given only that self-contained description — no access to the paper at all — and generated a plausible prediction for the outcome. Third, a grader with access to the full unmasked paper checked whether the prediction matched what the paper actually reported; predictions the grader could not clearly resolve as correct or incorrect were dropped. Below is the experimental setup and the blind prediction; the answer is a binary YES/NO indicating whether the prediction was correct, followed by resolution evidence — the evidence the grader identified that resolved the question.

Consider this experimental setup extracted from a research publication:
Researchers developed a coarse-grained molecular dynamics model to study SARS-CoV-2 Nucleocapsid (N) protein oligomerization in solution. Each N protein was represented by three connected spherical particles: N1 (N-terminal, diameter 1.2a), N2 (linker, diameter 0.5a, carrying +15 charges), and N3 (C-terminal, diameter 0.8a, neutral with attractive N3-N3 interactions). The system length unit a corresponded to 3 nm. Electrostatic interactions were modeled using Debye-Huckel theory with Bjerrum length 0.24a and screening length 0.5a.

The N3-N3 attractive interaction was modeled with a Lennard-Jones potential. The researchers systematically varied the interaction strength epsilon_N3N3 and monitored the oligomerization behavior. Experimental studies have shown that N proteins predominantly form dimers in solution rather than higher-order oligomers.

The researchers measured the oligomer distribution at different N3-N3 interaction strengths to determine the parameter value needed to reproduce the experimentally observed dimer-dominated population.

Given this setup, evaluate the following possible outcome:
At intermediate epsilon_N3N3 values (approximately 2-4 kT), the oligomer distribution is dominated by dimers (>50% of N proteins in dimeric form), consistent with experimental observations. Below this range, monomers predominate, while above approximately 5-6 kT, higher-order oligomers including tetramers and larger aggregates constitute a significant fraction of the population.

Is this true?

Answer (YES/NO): NO